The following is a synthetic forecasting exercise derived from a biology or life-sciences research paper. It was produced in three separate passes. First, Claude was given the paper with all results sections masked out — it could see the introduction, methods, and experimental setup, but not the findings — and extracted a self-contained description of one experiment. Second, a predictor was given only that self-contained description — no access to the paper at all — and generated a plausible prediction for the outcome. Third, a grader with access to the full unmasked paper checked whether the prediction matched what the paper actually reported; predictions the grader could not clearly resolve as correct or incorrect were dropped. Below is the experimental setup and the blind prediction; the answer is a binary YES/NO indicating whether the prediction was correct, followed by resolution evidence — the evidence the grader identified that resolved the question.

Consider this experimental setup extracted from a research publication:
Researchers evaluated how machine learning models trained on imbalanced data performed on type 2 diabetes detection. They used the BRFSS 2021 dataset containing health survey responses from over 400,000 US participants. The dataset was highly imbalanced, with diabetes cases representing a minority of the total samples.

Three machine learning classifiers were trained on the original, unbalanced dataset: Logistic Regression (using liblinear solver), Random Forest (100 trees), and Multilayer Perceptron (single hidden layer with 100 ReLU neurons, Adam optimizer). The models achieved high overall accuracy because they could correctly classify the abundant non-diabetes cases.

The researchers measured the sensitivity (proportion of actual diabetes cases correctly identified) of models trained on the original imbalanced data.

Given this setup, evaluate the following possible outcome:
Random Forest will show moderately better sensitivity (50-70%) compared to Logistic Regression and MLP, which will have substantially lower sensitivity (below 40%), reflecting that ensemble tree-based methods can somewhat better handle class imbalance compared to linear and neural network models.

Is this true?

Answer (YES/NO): NO